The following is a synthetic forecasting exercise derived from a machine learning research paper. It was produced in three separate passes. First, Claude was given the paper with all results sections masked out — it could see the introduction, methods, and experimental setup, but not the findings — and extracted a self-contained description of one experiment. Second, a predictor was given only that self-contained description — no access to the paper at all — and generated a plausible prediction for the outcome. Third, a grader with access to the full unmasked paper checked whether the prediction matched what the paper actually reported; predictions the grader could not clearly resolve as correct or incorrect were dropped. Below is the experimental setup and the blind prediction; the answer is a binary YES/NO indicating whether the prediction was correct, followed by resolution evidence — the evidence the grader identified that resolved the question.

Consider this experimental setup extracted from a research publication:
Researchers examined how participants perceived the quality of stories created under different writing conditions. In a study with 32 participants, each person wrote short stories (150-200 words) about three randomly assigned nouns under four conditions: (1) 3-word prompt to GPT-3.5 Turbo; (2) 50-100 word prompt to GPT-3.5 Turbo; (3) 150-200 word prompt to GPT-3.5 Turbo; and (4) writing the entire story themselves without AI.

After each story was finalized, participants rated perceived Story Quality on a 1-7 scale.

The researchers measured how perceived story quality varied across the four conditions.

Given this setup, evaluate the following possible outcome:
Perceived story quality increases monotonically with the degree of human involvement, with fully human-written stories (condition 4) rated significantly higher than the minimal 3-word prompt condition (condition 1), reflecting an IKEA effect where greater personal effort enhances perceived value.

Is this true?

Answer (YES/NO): NO